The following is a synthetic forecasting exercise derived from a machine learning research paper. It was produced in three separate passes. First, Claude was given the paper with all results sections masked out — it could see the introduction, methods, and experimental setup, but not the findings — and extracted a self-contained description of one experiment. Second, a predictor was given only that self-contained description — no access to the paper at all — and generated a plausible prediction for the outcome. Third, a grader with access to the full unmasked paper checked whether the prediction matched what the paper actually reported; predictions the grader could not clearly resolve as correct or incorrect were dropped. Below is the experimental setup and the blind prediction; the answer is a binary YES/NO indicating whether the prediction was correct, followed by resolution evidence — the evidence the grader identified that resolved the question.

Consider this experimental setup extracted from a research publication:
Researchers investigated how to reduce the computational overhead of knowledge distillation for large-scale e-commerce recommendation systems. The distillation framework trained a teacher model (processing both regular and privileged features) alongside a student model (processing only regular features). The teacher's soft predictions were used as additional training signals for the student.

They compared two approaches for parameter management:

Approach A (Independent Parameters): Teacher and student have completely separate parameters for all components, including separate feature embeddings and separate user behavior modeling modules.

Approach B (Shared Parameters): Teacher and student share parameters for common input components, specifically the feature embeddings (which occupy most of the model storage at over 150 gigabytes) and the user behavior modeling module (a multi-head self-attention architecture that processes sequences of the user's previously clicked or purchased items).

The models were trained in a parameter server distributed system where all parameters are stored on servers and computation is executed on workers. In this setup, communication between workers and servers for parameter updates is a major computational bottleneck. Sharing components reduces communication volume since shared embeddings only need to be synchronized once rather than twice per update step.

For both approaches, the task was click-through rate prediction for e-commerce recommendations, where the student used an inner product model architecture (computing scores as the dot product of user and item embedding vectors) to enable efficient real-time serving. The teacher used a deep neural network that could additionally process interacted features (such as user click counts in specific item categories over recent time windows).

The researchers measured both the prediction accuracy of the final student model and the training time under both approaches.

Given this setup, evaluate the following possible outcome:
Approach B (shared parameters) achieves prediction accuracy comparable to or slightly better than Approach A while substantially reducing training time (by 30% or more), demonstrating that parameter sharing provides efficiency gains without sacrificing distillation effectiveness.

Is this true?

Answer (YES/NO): NO